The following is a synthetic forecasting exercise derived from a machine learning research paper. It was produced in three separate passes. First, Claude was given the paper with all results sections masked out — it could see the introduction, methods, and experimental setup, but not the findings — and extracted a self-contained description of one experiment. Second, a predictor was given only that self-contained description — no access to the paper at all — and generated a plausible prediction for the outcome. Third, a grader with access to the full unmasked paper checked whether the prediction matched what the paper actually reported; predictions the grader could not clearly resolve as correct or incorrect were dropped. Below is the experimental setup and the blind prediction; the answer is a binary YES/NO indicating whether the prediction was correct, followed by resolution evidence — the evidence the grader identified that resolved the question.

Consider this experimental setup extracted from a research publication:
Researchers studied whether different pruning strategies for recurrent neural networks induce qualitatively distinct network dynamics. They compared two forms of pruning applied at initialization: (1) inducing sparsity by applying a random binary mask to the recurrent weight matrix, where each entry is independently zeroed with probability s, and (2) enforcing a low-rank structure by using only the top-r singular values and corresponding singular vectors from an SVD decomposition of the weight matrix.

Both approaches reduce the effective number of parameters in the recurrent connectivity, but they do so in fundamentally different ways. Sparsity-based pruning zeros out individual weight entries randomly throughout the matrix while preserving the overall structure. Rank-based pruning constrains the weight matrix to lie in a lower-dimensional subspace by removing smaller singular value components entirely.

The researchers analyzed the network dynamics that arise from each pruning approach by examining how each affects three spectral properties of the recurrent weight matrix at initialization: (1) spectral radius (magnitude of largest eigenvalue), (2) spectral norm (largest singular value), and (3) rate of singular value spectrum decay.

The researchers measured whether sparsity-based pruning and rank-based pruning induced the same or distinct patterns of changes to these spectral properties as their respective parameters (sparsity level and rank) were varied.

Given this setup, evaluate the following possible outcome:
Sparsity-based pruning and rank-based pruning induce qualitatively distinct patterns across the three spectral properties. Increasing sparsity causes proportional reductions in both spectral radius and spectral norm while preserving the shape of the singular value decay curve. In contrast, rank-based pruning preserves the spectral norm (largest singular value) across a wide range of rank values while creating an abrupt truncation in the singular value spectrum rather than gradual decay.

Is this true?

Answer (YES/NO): NO